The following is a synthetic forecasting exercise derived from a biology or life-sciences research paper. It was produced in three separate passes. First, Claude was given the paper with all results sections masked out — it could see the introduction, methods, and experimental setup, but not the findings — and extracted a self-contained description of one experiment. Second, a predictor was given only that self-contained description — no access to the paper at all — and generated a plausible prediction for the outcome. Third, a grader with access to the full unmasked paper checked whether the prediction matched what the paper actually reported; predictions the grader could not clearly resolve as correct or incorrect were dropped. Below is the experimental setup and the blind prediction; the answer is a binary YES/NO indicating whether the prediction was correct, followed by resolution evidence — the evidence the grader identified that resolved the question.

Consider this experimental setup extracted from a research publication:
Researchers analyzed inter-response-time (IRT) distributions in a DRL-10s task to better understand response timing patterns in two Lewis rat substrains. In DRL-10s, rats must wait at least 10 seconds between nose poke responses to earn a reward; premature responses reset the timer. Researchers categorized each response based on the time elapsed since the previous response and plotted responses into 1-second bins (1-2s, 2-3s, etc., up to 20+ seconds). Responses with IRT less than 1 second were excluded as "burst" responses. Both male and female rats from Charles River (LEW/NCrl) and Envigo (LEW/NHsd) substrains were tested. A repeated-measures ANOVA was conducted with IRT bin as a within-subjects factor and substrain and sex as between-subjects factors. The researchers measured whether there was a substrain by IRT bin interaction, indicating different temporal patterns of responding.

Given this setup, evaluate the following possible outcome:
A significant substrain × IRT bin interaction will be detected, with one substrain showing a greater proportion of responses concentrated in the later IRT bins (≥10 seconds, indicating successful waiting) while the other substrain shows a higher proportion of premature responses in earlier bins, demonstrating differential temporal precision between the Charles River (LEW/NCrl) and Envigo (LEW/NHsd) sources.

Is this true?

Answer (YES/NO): YES